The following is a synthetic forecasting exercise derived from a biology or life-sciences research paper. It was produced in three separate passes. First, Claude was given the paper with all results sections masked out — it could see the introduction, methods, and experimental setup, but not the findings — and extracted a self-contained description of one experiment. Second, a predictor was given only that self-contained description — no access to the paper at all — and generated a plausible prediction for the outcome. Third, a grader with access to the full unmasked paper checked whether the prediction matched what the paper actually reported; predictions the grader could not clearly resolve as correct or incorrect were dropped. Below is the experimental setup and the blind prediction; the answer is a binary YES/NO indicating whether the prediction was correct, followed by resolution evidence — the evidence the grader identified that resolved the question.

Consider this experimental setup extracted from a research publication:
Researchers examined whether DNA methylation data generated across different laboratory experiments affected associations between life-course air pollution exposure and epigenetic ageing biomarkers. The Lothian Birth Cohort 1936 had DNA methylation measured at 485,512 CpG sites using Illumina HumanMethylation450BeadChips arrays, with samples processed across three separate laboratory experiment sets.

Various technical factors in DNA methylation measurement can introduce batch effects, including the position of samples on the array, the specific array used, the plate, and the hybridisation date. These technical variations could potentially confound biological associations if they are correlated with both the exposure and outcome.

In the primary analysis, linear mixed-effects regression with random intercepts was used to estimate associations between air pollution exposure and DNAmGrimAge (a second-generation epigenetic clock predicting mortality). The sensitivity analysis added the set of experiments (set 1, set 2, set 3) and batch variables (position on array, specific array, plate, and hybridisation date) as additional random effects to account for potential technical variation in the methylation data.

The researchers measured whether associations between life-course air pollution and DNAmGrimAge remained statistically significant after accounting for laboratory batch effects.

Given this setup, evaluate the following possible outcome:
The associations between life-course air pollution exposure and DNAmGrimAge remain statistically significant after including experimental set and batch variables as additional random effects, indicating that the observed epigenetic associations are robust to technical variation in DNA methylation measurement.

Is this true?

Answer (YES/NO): NO